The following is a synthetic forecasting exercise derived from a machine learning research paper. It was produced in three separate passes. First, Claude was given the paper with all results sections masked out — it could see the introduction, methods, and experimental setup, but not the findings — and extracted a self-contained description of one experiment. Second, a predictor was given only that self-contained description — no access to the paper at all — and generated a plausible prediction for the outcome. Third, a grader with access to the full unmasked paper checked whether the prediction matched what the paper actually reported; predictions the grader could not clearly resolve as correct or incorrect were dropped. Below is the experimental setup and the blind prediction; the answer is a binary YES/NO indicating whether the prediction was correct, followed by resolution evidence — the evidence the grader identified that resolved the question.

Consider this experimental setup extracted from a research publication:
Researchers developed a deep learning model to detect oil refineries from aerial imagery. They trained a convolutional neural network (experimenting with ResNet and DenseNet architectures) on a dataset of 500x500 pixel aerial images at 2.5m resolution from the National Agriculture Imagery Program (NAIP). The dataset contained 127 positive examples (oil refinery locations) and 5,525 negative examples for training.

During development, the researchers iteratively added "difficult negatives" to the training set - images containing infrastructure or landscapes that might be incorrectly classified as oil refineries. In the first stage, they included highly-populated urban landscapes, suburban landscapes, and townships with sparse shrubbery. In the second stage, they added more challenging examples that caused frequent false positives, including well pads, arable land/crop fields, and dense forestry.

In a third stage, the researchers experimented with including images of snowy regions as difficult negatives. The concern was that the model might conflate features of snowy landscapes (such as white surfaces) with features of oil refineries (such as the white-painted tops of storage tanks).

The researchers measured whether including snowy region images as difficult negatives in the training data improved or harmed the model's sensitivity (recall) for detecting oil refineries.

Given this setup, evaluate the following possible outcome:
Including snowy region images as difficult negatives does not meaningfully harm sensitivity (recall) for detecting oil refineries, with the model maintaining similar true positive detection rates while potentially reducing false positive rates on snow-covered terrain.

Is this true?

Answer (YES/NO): NO